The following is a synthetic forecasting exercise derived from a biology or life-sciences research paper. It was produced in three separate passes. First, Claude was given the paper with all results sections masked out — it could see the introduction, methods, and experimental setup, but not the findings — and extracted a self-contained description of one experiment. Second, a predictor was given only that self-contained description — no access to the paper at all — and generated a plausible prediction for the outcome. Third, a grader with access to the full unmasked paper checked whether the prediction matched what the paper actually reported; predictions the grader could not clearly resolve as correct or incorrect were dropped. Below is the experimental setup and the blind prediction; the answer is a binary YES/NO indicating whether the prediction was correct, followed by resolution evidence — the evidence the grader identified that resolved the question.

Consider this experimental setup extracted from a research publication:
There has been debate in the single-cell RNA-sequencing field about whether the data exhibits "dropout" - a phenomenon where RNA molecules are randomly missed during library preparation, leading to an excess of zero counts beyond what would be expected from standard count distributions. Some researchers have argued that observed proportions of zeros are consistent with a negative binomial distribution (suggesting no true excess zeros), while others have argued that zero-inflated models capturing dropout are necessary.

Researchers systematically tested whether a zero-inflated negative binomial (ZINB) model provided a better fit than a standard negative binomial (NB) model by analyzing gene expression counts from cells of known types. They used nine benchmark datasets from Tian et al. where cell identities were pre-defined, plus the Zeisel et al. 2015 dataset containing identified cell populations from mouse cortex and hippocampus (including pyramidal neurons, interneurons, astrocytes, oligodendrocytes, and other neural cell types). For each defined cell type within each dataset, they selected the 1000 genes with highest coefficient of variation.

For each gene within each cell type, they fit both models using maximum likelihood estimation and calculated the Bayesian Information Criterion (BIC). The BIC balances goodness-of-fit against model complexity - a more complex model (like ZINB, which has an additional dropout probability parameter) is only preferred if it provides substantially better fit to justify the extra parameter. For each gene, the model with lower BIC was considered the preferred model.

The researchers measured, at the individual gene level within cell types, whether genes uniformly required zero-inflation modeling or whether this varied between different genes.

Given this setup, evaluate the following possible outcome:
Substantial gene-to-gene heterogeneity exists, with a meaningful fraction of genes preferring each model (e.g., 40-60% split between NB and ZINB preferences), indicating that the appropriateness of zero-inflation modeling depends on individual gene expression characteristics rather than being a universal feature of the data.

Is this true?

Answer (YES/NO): NO